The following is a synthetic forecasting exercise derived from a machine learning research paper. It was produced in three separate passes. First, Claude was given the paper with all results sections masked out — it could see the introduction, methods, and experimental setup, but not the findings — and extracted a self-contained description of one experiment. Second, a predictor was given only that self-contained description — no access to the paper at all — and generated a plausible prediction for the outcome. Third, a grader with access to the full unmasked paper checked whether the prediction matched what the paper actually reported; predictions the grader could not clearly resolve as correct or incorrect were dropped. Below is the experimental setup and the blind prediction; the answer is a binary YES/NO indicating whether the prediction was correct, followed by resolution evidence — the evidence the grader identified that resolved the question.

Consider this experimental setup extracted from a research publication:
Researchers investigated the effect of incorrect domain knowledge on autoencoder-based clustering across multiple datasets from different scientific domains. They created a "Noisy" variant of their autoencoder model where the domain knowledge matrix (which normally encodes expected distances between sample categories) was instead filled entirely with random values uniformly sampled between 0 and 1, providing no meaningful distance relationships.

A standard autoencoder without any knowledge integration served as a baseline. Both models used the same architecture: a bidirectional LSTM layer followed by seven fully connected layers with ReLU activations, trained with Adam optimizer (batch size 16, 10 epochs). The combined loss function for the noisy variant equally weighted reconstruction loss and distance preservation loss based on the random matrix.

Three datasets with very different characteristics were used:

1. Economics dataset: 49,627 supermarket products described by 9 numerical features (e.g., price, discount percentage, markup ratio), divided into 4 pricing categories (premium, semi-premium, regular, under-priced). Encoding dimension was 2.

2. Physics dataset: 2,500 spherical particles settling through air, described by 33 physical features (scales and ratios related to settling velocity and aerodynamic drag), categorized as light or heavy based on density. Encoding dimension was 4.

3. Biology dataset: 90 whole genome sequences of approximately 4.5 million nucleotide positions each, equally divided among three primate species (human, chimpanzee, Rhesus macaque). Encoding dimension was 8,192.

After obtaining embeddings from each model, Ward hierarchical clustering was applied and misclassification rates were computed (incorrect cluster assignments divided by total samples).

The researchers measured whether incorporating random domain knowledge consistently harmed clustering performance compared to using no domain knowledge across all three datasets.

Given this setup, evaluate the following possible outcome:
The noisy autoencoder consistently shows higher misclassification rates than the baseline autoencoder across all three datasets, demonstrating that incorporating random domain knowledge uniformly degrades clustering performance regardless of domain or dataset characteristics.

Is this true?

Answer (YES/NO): YES